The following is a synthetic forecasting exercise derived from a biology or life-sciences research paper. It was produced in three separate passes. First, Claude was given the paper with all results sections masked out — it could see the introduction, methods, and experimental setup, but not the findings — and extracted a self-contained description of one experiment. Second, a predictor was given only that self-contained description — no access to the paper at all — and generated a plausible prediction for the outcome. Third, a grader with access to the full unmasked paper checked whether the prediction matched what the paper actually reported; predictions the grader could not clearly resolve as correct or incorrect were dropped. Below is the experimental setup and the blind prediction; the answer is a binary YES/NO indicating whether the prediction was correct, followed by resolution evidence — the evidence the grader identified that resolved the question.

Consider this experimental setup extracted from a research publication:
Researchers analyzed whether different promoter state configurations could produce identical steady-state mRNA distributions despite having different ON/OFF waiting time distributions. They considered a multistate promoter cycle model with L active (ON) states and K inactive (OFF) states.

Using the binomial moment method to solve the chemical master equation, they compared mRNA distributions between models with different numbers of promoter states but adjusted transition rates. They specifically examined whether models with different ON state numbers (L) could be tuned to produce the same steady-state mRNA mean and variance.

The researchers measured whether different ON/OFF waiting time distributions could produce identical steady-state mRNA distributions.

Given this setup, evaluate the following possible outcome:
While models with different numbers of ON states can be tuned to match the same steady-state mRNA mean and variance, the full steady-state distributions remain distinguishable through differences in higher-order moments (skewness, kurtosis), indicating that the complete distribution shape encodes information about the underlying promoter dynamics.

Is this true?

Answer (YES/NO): NO